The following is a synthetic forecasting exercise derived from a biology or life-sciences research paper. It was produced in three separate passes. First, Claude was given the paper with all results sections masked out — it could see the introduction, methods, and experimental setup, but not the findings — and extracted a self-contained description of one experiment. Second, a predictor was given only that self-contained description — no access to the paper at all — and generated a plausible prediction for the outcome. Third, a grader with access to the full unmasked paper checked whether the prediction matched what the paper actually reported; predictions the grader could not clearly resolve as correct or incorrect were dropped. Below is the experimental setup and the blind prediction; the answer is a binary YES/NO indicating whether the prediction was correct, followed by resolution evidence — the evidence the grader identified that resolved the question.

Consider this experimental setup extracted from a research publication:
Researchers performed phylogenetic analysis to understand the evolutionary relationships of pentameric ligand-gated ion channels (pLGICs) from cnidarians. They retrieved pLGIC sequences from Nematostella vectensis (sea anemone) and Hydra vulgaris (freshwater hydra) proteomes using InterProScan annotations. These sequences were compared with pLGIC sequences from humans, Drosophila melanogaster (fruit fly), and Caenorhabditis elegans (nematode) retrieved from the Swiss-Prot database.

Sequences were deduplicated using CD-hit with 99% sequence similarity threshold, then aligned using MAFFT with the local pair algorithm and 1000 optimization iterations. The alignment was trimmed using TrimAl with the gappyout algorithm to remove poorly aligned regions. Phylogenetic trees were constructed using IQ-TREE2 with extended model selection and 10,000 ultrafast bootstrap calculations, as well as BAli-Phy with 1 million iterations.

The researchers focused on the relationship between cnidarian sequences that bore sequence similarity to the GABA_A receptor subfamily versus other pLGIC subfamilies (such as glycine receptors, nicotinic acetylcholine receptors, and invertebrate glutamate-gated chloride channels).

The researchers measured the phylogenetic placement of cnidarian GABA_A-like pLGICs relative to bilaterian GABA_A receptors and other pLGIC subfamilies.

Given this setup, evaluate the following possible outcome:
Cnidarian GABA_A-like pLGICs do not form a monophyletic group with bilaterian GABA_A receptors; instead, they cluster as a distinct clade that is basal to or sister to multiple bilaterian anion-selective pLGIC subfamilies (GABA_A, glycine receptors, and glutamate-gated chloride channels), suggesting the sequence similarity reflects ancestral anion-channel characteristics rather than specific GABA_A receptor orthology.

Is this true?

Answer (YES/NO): YES